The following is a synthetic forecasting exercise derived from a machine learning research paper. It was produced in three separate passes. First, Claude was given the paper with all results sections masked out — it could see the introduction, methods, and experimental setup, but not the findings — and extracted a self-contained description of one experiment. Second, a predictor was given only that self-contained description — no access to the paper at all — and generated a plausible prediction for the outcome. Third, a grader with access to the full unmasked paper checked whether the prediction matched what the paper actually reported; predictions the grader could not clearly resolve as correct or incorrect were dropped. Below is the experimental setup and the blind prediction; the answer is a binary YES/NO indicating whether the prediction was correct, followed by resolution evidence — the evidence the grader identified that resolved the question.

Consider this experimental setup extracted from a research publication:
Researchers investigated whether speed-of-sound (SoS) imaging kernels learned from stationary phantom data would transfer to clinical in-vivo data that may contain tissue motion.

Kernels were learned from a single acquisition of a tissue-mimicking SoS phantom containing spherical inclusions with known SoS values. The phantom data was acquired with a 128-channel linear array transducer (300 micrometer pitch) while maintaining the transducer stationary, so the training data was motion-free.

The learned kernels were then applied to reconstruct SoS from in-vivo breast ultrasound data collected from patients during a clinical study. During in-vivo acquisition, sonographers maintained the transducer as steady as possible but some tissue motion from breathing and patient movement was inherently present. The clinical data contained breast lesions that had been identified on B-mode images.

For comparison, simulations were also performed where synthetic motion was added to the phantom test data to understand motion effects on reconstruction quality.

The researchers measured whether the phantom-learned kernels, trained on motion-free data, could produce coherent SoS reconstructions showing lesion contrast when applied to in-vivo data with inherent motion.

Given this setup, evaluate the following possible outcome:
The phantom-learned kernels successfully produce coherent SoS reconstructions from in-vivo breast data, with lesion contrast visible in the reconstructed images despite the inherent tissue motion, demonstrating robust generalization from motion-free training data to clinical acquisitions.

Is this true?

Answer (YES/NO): YES